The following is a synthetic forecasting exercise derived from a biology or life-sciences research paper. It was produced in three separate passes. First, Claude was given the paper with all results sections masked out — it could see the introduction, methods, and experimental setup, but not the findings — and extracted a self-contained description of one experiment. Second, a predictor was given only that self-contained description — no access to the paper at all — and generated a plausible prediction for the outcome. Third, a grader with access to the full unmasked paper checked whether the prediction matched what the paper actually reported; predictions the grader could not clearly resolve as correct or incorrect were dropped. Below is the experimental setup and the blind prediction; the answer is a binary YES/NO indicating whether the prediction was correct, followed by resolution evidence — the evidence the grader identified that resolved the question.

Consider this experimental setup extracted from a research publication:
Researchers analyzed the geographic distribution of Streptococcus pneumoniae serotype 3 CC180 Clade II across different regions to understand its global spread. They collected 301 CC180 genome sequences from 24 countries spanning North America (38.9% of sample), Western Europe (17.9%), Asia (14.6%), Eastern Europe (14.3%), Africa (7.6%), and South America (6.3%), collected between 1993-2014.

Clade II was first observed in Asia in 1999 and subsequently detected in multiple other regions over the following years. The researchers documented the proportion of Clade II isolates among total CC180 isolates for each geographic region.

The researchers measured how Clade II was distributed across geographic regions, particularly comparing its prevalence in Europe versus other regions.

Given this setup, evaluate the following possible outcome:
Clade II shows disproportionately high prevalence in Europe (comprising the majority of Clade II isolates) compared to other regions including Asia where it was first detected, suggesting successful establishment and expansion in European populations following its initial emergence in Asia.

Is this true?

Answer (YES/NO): NO